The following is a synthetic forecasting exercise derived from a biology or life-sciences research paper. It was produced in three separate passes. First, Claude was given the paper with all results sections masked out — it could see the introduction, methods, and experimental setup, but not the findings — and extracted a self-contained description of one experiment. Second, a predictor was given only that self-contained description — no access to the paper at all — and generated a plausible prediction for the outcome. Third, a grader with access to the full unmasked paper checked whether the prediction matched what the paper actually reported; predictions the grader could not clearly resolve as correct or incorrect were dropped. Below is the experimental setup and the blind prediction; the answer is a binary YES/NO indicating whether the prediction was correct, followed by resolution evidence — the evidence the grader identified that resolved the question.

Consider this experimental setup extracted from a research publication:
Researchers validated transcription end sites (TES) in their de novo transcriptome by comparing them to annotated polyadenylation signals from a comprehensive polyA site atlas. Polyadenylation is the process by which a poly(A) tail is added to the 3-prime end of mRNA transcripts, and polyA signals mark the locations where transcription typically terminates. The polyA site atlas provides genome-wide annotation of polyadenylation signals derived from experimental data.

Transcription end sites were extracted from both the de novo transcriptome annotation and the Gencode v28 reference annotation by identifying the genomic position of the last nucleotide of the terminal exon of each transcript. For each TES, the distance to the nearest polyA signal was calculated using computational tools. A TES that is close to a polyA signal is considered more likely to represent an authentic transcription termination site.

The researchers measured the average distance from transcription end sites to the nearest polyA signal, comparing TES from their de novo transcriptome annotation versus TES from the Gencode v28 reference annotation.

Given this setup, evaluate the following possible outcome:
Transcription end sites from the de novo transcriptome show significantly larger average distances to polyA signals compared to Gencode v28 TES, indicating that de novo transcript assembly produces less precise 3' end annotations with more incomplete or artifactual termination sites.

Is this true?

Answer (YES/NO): NO